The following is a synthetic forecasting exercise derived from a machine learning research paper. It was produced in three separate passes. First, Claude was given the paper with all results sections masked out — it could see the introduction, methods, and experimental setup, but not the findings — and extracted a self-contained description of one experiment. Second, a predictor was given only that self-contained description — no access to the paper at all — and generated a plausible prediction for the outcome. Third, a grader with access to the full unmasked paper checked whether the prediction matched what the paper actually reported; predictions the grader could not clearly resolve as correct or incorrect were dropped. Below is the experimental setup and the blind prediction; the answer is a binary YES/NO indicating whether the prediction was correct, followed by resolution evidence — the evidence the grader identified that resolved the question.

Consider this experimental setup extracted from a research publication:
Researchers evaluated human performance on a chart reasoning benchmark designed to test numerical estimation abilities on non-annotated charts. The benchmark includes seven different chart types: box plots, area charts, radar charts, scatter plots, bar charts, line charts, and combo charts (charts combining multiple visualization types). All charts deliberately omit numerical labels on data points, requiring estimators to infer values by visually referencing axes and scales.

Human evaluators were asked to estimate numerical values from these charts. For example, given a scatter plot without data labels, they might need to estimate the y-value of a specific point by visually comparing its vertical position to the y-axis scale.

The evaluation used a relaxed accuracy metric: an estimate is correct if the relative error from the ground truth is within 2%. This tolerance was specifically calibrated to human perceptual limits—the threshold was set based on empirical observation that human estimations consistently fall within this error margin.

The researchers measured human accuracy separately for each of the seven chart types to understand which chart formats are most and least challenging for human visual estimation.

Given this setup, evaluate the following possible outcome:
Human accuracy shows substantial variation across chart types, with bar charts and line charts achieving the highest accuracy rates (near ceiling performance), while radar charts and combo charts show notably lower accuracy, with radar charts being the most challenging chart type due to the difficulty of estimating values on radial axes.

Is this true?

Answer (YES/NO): NO